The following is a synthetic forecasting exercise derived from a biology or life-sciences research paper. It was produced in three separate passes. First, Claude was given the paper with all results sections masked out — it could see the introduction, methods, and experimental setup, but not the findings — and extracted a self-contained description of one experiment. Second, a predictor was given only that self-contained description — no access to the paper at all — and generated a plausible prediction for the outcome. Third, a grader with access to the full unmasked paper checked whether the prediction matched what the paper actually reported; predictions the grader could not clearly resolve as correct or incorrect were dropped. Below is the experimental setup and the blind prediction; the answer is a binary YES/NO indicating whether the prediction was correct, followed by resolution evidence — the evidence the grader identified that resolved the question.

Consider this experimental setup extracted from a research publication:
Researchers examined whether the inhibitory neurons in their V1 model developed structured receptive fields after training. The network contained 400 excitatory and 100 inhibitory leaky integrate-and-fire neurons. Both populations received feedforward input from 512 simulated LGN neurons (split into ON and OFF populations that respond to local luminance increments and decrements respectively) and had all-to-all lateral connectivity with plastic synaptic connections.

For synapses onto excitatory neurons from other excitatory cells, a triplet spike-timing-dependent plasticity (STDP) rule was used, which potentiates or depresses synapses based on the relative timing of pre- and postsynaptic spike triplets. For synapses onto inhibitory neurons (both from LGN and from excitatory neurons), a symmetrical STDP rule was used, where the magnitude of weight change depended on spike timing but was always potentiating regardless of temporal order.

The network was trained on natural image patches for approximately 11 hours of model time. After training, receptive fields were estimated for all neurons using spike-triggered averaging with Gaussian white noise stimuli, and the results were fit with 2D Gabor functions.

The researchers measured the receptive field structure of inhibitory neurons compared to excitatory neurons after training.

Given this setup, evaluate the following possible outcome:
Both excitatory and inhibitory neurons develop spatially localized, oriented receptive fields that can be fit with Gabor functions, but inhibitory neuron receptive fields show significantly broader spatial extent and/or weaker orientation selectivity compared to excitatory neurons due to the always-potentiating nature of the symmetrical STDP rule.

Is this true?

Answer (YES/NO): NO